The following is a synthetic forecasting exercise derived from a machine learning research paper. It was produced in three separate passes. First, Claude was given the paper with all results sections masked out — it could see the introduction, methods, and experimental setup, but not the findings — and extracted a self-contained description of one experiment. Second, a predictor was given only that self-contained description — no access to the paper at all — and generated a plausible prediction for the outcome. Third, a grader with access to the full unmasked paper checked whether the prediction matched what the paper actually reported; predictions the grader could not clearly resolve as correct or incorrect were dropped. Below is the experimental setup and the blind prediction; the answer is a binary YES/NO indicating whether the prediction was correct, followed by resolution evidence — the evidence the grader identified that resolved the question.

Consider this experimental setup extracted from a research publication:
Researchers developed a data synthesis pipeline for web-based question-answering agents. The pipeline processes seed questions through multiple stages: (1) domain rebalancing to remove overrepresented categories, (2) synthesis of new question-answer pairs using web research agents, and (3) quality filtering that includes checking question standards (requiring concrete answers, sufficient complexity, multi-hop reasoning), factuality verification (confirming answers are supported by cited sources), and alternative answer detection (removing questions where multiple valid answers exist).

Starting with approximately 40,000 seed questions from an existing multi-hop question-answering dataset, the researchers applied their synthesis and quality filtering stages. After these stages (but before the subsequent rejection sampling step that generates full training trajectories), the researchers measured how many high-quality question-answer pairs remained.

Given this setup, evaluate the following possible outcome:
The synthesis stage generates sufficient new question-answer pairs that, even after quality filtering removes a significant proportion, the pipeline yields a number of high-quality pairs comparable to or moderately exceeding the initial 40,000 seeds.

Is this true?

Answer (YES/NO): NO